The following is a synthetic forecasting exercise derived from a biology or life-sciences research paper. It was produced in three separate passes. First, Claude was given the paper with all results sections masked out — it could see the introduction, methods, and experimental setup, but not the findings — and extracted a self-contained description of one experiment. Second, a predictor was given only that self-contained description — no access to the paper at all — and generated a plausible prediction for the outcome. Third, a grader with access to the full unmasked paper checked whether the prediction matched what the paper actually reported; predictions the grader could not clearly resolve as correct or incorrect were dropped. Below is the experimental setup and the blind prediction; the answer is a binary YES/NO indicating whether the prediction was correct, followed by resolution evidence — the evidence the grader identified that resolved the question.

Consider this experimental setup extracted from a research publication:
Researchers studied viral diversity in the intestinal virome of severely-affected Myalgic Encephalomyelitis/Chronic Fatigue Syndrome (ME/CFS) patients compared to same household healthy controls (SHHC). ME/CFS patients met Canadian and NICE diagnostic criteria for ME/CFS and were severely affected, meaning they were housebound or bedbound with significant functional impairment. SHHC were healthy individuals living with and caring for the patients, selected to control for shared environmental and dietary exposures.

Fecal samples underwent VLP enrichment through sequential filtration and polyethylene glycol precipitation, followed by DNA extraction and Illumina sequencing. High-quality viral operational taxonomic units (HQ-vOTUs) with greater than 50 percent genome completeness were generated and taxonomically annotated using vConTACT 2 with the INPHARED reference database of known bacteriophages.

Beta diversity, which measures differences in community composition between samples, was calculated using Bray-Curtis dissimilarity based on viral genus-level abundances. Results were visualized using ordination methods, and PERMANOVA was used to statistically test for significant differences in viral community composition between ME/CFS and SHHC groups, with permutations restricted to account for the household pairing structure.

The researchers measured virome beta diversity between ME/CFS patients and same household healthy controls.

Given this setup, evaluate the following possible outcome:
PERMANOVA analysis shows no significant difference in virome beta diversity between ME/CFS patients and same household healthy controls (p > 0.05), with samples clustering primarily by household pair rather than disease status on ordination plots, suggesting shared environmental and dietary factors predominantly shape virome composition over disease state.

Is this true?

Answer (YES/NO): YES